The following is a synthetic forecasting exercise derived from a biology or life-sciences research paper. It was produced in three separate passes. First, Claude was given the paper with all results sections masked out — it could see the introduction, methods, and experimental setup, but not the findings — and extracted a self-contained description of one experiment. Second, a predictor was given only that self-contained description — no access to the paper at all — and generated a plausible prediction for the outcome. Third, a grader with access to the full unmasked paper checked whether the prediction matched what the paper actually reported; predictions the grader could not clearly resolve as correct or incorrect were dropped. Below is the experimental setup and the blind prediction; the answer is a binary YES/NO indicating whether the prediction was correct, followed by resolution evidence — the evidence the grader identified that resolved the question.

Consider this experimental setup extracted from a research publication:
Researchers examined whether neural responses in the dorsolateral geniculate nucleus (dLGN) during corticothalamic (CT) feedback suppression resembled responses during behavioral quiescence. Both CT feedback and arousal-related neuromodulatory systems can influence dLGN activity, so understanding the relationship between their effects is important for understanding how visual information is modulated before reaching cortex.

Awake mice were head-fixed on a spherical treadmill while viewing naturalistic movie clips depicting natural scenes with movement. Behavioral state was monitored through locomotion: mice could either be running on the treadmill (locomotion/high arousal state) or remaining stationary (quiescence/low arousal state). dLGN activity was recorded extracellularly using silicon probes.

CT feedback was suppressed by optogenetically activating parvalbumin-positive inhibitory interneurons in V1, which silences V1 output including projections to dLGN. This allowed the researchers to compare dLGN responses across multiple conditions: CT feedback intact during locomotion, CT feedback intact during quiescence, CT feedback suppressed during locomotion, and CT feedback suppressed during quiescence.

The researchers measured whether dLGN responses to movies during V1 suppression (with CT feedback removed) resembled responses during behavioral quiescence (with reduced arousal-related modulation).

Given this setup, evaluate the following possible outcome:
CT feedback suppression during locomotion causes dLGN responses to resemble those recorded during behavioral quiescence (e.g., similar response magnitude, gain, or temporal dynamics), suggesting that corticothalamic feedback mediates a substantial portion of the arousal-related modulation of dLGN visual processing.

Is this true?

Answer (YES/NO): NO